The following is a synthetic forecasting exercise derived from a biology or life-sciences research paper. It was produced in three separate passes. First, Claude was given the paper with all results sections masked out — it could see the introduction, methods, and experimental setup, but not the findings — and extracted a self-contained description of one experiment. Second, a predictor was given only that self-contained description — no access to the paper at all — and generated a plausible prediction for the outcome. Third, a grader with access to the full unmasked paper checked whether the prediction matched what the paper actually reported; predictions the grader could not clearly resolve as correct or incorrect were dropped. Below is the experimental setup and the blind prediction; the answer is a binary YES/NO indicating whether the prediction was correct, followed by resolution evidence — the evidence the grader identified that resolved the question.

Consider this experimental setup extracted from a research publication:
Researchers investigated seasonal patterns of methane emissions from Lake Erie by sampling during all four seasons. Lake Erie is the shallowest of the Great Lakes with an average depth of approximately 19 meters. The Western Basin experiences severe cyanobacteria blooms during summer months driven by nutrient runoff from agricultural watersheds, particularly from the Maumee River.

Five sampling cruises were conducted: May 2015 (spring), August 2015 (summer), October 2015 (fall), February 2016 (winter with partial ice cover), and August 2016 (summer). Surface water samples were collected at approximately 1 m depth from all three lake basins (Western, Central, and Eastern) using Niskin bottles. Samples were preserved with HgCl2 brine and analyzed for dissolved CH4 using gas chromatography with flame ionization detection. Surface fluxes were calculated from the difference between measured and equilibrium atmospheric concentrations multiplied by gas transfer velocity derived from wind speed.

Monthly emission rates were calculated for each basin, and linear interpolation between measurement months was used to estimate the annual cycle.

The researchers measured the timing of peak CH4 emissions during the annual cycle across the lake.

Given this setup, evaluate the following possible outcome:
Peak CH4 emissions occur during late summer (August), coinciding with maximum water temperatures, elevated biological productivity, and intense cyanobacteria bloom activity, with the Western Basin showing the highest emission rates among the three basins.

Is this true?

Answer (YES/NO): NO